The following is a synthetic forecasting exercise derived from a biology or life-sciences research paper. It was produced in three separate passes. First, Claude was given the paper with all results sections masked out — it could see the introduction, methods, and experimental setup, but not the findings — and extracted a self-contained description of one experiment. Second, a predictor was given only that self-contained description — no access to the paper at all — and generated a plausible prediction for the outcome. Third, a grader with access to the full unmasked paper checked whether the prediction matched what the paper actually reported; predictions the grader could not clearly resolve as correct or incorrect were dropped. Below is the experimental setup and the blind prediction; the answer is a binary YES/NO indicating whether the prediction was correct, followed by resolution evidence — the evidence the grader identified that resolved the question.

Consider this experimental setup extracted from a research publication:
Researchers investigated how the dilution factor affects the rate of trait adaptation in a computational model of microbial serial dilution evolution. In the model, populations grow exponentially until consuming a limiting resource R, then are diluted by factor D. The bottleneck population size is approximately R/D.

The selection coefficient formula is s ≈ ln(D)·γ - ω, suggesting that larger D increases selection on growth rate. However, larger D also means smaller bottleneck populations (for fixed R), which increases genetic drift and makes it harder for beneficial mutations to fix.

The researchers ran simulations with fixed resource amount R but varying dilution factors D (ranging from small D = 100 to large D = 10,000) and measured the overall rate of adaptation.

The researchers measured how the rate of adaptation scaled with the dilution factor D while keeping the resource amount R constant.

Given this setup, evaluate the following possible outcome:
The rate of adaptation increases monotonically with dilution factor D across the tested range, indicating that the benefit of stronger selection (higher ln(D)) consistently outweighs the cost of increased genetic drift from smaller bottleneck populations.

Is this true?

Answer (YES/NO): NO